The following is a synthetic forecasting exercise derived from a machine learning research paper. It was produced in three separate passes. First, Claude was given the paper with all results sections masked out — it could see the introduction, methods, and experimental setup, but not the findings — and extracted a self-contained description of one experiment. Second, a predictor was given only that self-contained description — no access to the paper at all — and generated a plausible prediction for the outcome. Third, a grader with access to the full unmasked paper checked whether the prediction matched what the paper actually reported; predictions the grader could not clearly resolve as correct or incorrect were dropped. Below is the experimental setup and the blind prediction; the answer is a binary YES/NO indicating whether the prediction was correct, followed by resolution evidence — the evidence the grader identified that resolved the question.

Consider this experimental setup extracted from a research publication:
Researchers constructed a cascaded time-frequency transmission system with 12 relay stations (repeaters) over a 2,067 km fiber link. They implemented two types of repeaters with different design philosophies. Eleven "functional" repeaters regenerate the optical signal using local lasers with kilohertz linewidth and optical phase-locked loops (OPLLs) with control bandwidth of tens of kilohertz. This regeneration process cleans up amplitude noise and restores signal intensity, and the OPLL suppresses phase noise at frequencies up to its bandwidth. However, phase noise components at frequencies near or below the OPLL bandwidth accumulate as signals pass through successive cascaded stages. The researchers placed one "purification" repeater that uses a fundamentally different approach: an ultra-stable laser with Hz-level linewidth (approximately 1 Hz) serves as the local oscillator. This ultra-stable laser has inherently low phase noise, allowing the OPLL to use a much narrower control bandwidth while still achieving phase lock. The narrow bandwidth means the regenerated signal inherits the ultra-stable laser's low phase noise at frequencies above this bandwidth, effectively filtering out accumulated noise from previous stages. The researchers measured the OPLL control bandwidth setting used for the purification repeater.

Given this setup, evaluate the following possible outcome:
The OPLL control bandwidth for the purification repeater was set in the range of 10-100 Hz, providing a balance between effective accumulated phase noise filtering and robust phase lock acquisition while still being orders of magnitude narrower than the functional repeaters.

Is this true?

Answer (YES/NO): NO